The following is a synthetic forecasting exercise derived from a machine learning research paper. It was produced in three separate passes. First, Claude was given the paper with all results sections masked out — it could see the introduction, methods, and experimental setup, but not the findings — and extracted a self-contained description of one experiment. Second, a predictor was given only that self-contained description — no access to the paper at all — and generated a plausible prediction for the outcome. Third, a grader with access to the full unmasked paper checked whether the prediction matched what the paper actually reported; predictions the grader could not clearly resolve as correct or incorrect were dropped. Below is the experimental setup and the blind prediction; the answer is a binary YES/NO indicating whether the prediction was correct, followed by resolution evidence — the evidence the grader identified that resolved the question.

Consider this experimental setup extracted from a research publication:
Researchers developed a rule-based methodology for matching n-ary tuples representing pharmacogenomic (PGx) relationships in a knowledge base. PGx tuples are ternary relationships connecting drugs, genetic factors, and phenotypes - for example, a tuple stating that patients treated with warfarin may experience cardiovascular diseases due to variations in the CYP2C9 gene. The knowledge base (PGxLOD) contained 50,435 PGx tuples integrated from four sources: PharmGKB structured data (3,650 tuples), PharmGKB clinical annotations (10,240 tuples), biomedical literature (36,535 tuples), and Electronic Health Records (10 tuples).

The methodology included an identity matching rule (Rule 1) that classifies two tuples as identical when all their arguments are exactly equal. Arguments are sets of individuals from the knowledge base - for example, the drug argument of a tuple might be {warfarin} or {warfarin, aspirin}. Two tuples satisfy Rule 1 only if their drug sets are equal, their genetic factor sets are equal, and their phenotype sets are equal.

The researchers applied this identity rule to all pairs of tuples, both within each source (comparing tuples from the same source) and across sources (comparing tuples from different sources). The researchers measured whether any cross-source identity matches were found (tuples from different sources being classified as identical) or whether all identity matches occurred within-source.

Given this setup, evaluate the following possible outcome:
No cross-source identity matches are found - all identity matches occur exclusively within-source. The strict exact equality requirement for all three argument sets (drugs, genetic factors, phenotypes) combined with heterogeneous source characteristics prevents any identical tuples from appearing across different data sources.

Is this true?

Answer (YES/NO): YES